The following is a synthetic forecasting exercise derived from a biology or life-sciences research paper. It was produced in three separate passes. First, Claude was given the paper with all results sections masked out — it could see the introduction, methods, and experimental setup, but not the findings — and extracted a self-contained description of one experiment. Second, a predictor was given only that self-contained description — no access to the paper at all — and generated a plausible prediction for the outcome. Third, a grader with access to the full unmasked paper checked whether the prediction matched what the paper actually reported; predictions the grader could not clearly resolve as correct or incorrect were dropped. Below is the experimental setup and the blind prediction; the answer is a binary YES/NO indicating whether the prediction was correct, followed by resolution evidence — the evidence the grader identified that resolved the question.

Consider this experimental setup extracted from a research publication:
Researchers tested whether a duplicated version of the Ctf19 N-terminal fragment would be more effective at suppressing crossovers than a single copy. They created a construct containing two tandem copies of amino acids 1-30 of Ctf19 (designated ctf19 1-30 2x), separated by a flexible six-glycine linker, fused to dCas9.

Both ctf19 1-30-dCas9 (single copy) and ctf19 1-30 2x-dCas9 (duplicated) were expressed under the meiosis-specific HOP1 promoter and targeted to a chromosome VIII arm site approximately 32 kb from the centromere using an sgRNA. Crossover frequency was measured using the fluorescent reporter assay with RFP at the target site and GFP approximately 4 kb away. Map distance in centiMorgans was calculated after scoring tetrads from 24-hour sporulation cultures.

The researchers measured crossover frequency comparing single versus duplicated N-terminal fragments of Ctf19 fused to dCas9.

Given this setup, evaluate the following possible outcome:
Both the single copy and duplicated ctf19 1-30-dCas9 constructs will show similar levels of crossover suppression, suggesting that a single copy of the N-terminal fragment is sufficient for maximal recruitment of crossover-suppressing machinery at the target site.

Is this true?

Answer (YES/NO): NO